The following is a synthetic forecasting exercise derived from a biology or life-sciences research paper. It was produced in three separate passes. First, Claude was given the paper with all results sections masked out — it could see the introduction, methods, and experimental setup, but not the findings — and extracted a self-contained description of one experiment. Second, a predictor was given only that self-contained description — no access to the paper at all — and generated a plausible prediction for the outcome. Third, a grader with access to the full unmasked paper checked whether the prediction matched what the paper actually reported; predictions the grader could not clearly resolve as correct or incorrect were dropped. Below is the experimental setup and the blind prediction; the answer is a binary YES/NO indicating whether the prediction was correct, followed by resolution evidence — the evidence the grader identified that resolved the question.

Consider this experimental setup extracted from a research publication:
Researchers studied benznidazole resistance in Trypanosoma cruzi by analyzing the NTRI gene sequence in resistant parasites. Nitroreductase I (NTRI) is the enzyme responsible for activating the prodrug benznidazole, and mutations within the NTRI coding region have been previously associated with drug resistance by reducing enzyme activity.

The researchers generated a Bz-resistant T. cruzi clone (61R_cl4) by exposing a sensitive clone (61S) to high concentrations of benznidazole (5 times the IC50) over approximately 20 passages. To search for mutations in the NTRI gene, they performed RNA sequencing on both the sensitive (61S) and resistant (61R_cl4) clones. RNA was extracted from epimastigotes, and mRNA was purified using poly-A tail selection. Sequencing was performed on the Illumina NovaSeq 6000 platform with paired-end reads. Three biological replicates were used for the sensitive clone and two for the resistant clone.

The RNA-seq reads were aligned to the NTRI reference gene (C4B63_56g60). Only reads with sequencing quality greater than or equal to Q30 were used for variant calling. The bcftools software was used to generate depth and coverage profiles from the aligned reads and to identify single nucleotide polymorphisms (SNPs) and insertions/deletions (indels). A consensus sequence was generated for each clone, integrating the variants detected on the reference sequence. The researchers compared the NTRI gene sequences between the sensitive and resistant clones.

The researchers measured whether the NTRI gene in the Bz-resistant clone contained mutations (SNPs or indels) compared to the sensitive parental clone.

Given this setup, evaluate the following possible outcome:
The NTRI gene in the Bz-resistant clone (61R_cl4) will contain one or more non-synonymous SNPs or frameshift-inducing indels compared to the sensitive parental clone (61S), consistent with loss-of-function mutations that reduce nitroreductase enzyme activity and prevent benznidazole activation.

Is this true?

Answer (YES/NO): NO